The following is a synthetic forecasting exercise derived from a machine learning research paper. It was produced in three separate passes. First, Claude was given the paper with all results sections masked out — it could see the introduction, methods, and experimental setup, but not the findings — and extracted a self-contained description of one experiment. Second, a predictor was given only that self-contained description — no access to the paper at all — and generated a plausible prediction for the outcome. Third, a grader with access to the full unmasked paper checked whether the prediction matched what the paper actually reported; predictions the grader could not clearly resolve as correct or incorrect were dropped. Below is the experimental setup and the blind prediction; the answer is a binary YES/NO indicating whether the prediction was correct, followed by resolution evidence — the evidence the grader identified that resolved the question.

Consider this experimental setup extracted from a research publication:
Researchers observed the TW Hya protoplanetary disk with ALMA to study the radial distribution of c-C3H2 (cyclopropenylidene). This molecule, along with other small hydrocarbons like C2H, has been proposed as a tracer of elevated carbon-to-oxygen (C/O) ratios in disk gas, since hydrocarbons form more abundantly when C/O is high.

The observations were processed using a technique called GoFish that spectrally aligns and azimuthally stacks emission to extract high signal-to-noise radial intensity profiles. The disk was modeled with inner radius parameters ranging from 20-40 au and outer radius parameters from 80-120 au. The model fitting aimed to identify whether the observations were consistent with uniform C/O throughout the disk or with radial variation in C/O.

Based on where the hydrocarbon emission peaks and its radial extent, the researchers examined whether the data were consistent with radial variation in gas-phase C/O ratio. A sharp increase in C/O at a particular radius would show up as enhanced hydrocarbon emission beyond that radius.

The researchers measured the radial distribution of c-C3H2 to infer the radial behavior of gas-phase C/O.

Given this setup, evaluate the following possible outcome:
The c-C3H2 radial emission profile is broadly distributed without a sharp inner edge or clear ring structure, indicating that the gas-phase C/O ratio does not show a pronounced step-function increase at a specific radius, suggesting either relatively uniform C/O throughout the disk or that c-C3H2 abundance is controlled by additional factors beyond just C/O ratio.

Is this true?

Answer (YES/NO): NO